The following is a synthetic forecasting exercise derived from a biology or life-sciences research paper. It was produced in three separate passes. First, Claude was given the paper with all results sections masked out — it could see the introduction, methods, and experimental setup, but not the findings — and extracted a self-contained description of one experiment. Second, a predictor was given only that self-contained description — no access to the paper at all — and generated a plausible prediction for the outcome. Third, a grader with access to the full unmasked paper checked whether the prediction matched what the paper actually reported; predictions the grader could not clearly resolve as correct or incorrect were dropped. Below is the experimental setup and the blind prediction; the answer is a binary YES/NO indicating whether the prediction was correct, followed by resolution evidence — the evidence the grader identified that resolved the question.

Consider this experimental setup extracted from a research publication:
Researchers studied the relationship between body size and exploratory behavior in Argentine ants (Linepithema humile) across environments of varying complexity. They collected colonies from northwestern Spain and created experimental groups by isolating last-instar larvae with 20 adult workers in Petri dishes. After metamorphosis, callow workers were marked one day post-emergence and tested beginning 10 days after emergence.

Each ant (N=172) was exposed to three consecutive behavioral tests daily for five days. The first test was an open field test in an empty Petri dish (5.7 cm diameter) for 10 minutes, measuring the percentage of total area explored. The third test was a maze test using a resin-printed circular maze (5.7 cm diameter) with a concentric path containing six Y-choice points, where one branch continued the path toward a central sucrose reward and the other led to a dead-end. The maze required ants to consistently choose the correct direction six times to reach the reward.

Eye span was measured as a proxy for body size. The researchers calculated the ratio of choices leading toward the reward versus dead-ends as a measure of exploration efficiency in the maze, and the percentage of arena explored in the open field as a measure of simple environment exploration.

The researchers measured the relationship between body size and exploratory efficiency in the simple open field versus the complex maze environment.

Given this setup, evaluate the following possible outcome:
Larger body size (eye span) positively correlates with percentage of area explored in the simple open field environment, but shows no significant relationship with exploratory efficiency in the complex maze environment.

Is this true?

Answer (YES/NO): YES